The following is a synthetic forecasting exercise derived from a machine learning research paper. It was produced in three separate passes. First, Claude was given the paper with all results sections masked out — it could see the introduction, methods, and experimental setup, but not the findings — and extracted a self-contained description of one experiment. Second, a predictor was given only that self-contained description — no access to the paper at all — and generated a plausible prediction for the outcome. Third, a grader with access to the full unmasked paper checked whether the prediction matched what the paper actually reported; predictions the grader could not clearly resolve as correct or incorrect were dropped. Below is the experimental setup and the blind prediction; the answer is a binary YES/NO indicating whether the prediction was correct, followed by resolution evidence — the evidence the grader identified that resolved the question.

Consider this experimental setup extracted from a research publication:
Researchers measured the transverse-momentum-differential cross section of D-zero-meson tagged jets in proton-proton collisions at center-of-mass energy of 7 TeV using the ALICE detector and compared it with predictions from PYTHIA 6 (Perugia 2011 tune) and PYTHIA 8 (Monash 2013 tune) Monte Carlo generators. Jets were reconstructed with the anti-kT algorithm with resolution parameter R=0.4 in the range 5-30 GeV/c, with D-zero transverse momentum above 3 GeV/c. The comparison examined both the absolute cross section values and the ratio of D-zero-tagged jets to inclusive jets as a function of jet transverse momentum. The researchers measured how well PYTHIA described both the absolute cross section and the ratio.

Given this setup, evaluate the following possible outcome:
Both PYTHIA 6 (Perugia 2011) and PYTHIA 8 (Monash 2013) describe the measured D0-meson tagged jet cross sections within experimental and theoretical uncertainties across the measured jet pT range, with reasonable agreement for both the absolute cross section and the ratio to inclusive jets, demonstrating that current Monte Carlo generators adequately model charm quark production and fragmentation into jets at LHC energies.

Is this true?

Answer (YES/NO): NO